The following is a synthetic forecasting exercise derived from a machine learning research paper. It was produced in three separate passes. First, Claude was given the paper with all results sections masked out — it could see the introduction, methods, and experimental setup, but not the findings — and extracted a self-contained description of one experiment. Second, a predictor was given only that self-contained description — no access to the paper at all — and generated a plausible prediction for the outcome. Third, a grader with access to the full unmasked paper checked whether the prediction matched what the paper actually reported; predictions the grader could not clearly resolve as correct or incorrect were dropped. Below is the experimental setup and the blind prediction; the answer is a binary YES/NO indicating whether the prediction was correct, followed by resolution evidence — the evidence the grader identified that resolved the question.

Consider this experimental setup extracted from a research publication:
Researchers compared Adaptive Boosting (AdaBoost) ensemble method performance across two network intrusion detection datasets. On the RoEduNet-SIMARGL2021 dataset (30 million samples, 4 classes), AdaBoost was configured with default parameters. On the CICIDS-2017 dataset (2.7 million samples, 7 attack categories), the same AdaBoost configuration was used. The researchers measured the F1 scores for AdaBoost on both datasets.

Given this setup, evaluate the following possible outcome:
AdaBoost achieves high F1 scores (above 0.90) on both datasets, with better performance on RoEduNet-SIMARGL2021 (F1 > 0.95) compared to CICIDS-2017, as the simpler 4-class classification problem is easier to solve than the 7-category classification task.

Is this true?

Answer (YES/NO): NO